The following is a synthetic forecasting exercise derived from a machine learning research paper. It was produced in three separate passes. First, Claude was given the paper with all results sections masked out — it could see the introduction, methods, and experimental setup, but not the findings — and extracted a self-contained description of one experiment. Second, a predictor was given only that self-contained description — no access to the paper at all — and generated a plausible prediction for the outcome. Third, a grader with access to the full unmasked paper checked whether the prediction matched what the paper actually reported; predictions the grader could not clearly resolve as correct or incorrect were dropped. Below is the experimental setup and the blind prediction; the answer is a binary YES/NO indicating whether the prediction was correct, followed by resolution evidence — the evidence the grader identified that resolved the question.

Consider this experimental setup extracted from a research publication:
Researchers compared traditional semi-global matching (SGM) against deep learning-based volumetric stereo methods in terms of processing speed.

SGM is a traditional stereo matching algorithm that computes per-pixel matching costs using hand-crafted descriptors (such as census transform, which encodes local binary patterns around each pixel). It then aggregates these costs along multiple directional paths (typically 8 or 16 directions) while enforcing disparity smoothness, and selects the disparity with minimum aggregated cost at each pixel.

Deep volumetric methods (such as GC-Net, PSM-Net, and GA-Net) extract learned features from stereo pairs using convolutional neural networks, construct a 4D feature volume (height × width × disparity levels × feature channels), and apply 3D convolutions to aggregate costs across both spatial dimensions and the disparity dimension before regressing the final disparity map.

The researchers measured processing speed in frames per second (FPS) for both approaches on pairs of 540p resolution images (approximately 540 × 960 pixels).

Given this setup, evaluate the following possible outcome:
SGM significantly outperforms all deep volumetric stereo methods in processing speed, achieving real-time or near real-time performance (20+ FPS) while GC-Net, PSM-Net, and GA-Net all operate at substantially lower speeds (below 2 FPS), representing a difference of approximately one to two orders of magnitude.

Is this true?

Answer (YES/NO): NO